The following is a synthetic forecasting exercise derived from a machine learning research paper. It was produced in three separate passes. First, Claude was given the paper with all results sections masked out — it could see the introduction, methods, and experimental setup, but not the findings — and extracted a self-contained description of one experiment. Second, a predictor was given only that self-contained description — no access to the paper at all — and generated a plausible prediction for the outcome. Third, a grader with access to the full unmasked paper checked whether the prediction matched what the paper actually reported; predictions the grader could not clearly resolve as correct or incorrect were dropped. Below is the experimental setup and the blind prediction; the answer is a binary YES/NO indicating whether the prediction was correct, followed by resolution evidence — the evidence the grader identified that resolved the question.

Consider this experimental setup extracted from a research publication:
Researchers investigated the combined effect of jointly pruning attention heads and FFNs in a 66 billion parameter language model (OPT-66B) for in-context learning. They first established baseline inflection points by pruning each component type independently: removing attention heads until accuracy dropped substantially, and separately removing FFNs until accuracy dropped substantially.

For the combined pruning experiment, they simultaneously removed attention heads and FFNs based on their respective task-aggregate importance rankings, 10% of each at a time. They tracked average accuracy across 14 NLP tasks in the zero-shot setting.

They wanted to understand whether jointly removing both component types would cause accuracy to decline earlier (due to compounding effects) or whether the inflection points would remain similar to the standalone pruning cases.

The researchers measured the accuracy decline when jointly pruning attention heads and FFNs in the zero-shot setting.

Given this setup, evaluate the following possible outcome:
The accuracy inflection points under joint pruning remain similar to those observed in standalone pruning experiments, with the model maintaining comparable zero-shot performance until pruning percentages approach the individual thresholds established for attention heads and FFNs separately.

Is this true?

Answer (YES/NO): YES